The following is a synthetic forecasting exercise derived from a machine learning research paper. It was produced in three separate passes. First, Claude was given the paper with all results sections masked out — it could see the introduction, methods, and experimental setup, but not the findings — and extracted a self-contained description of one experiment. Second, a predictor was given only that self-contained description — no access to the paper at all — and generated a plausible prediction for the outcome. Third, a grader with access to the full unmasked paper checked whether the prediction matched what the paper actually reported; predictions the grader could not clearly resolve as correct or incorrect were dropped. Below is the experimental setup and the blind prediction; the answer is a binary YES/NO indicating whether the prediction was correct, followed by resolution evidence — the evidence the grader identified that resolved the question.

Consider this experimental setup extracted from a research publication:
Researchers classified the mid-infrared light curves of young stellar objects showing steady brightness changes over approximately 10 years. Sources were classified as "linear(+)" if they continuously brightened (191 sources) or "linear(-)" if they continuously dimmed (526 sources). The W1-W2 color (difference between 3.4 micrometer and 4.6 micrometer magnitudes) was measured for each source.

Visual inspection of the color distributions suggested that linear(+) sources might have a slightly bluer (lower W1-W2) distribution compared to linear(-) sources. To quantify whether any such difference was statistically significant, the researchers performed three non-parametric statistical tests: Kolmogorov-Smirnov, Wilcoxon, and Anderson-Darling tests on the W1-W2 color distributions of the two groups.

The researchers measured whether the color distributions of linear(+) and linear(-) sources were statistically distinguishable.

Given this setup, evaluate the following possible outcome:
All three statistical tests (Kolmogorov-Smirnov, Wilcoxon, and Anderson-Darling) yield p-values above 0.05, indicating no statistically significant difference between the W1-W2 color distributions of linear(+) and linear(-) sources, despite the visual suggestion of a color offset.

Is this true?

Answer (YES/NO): NO